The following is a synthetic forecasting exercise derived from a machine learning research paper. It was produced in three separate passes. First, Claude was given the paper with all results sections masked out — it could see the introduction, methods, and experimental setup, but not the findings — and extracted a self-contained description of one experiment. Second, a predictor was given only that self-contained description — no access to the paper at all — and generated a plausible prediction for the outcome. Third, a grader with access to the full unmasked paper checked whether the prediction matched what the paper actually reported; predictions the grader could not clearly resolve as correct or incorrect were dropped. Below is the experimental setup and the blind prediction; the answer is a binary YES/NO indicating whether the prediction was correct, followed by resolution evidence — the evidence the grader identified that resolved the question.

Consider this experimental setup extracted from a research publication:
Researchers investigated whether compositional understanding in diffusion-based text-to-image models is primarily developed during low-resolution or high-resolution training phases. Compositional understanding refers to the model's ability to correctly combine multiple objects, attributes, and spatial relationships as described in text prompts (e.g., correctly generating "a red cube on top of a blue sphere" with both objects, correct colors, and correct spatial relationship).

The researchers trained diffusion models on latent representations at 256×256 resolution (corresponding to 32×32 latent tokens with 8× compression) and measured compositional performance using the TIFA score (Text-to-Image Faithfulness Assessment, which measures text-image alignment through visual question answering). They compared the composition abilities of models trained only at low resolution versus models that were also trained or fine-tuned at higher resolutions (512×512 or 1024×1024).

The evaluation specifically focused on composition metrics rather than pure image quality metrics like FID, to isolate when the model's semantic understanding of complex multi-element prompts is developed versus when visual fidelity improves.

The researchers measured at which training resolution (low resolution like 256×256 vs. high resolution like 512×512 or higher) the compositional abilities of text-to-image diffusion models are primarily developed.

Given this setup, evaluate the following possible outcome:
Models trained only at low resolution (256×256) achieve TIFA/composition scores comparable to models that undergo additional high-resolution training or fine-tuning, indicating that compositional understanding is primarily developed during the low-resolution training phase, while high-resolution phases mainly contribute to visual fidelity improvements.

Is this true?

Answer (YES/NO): YES